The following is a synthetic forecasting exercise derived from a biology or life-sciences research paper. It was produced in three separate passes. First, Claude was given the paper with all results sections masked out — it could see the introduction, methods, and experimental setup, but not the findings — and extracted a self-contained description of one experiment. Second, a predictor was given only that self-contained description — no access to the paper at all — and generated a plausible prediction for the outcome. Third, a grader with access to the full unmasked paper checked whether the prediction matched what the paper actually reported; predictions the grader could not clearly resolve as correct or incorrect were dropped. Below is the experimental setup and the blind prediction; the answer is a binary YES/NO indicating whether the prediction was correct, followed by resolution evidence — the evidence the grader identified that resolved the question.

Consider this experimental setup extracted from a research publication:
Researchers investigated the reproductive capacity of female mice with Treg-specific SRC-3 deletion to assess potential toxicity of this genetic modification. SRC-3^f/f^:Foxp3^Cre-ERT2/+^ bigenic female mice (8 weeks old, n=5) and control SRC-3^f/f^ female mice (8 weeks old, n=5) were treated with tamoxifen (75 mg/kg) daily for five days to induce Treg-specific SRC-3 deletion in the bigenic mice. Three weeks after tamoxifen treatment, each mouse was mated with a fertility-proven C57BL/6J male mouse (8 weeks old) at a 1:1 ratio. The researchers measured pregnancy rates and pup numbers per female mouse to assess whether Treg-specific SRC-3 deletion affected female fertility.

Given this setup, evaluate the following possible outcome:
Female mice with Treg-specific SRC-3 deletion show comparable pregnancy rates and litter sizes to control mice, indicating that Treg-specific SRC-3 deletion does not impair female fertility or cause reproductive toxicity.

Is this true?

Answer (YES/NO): YES